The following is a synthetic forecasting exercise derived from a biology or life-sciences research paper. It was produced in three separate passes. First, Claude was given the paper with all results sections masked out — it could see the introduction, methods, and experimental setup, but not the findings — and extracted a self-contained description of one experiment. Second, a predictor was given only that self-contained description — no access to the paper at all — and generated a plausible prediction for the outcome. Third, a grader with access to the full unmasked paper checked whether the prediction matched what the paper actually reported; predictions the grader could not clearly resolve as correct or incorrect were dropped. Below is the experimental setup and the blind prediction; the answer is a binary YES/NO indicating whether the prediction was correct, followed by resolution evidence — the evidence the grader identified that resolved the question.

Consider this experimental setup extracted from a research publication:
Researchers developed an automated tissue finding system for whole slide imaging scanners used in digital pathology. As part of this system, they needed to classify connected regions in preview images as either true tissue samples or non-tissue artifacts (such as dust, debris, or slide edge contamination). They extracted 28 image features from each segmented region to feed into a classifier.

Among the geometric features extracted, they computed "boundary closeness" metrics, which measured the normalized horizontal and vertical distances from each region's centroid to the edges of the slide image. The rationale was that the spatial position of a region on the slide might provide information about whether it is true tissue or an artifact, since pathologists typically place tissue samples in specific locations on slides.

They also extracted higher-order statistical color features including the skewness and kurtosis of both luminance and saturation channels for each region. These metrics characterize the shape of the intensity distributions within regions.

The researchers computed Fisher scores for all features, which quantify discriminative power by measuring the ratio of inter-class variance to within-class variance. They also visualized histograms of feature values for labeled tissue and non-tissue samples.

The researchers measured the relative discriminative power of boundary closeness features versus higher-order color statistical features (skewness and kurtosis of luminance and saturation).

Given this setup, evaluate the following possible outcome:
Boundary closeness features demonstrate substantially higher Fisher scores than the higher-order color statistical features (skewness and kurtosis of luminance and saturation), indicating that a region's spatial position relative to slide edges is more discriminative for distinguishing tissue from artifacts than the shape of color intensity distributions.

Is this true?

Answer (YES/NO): YES